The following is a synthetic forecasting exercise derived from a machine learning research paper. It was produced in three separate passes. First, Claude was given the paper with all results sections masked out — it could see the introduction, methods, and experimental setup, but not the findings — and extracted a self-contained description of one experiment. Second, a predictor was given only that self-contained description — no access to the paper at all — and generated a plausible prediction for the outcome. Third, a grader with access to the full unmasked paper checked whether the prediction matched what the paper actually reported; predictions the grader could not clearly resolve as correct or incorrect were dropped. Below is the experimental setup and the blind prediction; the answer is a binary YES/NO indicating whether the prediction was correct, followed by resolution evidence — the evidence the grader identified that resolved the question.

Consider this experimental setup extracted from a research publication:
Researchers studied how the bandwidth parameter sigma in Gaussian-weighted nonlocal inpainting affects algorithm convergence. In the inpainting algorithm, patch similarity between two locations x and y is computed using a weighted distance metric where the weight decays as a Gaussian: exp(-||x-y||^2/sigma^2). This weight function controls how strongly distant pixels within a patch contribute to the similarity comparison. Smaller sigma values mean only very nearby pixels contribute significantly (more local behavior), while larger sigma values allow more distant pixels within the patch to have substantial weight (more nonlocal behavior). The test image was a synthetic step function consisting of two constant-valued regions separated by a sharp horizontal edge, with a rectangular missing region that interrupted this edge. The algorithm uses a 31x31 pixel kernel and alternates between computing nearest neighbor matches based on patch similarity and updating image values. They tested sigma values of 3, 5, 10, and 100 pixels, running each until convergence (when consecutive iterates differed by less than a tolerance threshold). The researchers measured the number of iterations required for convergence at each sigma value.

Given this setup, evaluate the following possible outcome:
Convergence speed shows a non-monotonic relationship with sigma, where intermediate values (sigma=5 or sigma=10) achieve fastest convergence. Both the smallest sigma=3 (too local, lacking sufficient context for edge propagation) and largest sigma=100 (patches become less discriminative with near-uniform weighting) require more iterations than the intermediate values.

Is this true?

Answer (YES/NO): NO